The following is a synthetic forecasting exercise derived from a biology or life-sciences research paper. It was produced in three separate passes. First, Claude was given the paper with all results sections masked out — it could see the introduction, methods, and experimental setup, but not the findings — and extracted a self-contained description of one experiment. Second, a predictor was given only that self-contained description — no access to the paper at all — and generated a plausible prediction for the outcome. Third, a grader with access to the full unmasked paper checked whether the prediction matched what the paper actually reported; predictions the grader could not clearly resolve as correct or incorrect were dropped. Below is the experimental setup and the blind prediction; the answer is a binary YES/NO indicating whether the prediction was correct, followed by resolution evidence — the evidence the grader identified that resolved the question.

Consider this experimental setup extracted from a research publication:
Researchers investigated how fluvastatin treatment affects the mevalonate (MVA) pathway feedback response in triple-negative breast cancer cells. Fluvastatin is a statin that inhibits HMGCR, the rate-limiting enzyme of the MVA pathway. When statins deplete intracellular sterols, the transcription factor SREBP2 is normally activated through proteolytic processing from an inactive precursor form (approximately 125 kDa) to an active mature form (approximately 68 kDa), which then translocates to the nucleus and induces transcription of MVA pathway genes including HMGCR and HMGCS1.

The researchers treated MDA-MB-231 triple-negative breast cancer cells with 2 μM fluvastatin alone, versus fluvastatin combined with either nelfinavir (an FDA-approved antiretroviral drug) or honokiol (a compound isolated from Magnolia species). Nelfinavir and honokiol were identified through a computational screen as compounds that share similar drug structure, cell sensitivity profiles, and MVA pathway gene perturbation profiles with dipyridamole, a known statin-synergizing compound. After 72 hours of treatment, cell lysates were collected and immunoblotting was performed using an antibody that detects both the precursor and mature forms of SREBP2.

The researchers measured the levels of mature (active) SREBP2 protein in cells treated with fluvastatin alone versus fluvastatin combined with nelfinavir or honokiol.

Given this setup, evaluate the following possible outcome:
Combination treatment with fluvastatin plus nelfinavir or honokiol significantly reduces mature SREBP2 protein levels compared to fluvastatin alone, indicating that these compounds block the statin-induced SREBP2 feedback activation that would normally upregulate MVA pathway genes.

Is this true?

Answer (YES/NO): YES